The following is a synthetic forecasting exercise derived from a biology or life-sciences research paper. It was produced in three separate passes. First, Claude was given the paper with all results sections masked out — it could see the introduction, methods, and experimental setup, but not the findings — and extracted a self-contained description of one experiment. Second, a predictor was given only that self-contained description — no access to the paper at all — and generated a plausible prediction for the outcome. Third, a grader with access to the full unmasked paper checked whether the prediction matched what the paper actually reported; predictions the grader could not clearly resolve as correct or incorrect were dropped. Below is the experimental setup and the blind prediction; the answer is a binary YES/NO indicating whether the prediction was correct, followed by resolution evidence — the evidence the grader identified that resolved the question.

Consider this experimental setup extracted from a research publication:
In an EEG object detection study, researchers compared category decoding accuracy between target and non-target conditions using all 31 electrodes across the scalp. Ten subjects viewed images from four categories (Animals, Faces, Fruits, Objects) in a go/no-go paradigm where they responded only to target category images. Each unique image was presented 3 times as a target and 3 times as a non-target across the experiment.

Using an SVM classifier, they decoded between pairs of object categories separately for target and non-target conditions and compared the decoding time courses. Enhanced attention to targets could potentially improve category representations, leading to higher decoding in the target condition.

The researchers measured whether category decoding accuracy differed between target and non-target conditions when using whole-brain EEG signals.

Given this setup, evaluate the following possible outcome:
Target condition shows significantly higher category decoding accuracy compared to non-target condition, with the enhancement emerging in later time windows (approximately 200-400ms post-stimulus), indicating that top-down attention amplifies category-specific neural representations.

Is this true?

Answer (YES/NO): NO